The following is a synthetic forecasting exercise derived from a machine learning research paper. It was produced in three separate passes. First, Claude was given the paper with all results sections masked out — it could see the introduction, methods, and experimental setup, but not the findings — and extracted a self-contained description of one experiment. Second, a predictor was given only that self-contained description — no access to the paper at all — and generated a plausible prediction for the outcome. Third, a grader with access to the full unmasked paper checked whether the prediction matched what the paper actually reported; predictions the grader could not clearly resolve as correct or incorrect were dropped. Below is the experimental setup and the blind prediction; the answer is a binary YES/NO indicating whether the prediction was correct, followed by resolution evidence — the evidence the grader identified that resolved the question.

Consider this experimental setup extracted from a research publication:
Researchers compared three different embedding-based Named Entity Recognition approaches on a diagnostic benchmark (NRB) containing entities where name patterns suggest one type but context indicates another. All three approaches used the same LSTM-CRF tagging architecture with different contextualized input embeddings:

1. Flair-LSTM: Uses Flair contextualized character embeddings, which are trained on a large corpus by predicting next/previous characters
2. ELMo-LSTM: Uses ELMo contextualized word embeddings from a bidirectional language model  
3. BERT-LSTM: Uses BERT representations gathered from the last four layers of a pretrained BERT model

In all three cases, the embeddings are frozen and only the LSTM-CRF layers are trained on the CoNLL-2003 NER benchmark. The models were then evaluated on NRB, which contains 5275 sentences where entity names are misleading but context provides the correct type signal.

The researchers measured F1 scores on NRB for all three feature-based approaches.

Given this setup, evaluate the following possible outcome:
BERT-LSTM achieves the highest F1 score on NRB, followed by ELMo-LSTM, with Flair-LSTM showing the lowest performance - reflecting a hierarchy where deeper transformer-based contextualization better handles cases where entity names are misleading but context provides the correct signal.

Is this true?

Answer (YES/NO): YES